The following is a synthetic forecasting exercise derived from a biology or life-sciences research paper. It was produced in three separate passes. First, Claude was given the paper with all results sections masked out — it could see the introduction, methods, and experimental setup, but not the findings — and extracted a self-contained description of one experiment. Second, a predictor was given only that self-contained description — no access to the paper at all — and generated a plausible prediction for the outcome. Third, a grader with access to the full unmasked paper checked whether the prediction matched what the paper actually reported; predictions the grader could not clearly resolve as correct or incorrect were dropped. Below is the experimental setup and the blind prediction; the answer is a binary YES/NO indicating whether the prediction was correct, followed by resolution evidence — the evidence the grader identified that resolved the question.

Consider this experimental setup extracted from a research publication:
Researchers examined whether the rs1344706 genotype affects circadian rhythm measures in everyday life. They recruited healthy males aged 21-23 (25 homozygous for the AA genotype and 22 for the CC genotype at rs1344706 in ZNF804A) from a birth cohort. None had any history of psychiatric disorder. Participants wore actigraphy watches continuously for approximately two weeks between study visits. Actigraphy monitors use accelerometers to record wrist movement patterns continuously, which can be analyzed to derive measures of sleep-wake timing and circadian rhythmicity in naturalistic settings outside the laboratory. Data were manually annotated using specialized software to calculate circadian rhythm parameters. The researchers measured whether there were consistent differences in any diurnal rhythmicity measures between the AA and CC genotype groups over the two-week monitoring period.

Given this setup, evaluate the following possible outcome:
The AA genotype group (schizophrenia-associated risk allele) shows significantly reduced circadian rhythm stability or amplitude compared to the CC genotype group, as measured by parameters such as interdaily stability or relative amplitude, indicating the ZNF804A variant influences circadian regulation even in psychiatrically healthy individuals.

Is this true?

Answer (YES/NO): NO